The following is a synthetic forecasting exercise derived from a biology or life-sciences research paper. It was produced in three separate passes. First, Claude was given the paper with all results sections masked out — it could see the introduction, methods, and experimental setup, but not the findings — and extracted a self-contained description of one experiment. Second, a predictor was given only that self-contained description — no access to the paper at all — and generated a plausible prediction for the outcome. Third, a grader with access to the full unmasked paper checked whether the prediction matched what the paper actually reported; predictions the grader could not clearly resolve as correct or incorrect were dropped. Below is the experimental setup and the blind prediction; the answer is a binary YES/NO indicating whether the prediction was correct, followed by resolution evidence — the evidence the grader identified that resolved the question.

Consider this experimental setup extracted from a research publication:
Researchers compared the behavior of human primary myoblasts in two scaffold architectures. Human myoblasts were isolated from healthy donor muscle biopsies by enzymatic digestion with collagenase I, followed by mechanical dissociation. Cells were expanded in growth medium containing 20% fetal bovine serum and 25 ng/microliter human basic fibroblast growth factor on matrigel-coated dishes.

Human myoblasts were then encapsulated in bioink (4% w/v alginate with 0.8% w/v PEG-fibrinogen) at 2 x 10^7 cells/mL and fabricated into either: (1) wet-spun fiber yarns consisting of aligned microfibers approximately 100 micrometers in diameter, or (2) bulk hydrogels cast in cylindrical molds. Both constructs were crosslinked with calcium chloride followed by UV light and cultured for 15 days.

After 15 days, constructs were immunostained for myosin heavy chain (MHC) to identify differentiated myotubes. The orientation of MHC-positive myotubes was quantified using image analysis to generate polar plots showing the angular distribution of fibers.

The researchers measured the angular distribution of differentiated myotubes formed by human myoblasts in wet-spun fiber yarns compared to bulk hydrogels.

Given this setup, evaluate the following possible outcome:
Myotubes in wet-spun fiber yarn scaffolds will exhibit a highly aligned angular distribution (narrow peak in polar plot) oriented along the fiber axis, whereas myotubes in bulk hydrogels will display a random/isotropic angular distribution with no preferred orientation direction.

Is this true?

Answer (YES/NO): YES